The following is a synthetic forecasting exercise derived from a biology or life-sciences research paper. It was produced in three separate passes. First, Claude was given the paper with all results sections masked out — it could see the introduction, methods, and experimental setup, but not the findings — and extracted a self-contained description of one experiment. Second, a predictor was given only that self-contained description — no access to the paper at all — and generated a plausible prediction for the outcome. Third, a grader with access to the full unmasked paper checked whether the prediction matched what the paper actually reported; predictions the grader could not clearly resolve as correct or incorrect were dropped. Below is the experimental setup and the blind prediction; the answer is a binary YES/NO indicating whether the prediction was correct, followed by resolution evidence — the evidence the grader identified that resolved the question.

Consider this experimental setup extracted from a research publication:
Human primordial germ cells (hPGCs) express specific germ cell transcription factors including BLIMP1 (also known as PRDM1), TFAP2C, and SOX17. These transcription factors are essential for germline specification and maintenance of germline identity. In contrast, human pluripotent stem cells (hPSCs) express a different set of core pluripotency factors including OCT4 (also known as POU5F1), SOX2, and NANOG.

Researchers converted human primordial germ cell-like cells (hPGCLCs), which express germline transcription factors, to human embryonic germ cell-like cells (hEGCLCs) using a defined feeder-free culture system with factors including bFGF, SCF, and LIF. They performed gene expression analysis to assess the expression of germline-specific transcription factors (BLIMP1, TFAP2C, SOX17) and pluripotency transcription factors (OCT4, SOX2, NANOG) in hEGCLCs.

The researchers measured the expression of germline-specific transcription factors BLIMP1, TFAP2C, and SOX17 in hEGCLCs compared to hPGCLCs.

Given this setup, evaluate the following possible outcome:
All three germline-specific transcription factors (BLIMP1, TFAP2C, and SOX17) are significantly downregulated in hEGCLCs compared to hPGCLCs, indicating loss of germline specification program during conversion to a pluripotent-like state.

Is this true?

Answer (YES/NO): YES